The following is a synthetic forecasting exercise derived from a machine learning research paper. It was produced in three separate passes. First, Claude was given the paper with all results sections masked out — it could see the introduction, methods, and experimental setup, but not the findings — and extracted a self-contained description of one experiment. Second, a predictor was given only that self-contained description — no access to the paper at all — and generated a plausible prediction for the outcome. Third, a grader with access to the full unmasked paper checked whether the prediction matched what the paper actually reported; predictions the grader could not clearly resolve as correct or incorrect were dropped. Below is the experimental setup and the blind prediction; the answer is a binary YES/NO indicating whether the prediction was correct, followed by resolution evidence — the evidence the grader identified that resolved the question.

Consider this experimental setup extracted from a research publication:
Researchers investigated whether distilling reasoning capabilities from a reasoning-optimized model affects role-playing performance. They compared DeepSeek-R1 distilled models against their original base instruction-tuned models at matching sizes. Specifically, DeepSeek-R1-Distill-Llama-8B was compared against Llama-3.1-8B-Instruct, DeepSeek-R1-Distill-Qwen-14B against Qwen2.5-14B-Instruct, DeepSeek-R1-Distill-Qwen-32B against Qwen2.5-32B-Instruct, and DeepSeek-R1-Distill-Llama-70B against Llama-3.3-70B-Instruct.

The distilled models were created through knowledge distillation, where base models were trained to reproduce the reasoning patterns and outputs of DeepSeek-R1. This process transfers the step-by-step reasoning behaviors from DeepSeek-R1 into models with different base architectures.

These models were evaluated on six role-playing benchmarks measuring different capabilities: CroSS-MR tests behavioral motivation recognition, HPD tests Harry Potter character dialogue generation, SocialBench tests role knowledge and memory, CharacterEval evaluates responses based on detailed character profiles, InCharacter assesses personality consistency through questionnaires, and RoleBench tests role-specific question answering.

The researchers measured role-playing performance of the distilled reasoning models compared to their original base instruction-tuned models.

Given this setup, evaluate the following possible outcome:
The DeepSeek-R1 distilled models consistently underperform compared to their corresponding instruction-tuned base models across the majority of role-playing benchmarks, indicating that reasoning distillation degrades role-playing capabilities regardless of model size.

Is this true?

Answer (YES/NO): YES